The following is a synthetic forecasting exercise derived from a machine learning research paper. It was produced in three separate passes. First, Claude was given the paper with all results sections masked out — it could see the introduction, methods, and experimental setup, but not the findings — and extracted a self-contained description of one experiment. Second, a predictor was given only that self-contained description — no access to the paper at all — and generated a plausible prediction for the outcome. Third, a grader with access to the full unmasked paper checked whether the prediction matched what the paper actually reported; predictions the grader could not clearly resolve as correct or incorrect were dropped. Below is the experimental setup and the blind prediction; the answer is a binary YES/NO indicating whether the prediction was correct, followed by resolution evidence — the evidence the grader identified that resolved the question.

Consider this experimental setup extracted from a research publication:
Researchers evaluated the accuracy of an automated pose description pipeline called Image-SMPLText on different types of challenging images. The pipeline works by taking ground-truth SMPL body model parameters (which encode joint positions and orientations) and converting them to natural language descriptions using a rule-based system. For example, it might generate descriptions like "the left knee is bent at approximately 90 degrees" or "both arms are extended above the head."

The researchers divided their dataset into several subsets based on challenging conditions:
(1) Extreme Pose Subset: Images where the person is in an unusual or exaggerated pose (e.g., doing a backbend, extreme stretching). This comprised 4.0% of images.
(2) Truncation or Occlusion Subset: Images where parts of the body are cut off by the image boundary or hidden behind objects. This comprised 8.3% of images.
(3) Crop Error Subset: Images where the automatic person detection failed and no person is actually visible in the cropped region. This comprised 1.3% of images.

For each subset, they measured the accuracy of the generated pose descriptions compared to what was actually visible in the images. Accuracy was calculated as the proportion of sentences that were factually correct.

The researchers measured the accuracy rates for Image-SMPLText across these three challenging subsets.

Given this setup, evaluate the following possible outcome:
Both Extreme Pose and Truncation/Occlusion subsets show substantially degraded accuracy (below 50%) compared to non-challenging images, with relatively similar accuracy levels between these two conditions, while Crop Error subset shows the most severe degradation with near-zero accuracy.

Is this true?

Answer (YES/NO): NO